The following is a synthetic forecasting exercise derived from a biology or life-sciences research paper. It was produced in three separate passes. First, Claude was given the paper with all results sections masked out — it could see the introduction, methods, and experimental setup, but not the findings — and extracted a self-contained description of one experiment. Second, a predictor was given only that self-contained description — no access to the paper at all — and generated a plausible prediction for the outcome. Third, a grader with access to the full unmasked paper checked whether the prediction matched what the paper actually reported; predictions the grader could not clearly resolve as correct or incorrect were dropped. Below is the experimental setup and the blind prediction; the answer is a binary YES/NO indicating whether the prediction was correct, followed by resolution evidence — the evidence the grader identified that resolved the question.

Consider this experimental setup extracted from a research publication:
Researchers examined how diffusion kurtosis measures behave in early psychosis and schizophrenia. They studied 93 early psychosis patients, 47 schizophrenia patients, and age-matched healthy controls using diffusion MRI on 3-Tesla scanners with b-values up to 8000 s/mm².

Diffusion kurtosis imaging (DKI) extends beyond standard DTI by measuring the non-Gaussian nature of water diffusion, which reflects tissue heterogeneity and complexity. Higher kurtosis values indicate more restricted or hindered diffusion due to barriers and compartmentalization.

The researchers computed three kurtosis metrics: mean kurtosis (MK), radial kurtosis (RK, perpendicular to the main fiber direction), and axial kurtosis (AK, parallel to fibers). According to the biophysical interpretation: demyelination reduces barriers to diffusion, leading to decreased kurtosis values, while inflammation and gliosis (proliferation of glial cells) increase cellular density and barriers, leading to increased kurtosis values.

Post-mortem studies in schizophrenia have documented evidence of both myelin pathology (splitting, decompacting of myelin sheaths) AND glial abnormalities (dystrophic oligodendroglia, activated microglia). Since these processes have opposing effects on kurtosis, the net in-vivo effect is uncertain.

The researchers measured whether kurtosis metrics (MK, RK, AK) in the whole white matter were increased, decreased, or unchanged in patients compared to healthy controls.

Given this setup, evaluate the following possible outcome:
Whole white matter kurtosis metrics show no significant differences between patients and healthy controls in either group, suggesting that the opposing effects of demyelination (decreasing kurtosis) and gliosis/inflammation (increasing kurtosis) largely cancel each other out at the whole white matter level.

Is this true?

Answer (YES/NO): NO